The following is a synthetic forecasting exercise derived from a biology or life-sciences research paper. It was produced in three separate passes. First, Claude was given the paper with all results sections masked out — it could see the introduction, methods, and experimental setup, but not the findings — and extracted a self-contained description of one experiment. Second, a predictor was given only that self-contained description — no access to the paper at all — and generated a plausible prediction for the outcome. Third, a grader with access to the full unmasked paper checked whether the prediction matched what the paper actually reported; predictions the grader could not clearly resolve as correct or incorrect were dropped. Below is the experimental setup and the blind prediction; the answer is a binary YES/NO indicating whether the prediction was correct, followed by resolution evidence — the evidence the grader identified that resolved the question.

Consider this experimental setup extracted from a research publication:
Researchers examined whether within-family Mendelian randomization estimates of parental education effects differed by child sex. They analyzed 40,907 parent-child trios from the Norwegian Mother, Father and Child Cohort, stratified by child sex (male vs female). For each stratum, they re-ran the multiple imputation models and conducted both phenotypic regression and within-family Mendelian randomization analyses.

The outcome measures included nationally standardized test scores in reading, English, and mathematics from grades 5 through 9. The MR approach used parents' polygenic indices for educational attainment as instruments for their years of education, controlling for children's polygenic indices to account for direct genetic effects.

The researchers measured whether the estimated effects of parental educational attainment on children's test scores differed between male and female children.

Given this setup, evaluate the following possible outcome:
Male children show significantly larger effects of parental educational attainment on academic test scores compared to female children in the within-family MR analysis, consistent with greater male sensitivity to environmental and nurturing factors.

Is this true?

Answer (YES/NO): NO